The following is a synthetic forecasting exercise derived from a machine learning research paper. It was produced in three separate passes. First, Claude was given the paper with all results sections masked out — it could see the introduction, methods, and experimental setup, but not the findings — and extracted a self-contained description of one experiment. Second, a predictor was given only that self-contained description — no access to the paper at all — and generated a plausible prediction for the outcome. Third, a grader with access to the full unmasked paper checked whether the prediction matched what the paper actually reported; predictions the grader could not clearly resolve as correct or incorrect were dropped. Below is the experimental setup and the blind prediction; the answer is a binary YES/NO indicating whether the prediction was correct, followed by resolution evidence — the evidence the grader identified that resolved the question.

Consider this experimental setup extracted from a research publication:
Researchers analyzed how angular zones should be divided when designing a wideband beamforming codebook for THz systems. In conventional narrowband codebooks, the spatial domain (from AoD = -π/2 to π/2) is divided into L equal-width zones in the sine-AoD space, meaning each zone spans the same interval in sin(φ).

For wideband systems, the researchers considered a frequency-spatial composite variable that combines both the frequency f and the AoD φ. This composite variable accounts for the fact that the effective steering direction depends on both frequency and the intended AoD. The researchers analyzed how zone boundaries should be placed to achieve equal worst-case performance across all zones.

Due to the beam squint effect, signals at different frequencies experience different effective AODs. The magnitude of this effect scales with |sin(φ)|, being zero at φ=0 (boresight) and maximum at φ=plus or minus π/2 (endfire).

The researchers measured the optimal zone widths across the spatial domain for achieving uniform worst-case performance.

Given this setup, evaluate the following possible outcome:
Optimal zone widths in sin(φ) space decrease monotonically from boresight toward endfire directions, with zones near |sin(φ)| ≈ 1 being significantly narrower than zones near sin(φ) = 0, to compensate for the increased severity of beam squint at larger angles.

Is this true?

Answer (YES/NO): NO